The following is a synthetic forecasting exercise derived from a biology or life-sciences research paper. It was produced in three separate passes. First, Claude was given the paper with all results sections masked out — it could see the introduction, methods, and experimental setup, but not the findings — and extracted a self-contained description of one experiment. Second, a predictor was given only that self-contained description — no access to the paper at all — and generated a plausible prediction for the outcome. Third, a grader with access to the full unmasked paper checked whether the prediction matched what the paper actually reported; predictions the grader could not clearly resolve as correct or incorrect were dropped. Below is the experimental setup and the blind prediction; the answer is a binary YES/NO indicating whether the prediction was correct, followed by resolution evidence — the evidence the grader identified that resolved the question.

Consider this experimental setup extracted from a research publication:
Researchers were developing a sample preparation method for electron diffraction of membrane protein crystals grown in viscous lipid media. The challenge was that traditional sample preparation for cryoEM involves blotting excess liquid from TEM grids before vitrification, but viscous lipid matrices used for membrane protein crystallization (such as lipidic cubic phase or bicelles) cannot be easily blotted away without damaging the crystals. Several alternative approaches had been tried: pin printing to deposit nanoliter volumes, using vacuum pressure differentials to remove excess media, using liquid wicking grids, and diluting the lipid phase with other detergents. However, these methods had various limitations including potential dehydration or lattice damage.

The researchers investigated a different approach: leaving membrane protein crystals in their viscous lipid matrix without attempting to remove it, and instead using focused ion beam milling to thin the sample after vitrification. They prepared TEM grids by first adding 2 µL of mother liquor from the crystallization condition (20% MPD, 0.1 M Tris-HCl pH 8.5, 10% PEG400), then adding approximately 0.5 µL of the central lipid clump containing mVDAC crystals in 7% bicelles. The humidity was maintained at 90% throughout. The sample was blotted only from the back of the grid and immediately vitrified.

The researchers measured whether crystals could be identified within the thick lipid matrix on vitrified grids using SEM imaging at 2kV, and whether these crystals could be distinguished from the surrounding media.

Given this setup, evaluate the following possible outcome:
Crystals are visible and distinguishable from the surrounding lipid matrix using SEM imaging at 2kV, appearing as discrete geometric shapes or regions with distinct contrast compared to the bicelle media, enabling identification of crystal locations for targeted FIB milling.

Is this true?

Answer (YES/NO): NO